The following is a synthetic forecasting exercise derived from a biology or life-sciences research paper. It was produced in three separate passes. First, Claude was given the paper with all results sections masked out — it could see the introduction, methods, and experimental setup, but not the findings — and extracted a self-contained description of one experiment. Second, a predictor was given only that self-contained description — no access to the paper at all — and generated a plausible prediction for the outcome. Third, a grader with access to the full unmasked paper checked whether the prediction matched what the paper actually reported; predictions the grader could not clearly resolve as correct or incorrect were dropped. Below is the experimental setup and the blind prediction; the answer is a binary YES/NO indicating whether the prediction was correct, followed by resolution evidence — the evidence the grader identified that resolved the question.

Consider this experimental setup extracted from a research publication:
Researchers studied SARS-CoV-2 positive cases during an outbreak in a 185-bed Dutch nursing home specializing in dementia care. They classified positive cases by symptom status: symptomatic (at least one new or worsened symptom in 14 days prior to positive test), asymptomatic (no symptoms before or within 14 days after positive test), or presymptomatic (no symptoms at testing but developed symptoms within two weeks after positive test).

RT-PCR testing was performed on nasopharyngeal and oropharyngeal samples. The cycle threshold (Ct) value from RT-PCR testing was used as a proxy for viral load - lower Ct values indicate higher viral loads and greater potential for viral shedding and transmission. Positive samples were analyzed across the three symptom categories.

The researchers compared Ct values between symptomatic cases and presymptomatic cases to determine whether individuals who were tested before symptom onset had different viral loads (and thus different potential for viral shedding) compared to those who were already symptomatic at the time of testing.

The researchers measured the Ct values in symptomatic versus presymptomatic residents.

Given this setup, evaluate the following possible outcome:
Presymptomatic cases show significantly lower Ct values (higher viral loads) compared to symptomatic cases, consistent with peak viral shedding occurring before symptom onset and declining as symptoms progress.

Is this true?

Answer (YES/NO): NO